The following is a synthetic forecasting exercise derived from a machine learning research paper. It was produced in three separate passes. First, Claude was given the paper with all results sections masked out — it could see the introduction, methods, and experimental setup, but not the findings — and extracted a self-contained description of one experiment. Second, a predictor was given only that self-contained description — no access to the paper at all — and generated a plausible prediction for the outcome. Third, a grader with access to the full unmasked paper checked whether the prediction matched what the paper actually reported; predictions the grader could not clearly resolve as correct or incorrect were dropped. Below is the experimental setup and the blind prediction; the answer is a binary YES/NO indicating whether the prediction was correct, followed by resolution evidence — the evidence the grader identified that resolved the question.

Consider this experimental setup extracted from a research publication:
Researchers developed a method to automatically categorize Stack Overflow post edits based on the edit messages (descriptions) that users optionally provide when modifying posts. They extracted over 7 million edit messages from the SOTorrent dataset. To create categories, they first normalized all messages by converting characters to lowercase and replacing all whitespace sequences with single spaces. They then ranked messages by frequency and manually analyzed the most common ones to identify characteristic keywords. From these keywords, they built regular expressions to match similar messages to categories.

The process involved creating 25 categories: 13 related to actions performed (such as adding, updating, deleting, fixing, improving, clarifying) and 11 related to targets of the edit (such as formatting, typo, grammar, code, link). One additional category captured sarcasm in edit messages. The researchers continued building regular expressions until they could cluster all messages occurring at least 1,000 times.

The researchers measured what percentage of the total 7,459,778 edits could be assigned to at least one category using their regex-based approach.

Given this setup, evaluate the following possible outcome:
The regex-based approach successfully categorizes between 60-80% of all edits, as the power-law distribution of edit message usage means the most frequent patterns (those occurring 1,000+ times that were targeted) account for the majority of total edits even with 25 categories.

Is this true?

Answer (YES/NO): NO